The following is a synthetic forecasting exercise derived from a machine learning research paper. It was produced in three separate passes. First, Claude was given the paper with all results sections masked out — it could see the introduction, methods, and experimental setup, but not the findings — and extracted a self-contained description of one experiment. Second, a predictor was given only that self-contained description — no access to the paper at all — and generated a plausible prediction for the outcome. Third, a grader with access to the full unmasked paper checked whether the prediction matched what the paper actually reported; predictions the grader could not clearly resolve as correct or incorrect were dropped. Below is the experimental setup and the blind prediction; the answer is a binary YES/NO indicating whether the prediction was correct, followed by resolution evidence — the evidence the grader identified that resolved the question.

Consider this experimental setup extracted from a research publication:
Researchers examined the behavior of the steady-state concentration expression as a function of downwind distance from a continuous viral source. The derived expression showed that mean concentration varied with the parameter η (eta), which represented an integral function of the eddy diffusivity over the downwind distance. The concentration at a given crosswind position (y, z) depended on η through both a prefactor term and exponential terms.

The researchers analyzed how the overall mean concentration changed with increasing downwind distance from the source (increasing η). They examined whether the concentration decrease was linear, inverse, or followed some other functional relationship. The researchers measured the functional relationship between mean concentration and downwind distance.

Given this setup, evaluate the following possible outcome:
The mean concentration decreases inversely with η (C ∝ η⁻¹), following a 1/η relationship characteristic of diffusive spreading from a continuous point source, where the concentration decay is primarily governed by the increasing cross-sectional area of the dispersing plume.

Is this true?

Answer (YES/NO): YES